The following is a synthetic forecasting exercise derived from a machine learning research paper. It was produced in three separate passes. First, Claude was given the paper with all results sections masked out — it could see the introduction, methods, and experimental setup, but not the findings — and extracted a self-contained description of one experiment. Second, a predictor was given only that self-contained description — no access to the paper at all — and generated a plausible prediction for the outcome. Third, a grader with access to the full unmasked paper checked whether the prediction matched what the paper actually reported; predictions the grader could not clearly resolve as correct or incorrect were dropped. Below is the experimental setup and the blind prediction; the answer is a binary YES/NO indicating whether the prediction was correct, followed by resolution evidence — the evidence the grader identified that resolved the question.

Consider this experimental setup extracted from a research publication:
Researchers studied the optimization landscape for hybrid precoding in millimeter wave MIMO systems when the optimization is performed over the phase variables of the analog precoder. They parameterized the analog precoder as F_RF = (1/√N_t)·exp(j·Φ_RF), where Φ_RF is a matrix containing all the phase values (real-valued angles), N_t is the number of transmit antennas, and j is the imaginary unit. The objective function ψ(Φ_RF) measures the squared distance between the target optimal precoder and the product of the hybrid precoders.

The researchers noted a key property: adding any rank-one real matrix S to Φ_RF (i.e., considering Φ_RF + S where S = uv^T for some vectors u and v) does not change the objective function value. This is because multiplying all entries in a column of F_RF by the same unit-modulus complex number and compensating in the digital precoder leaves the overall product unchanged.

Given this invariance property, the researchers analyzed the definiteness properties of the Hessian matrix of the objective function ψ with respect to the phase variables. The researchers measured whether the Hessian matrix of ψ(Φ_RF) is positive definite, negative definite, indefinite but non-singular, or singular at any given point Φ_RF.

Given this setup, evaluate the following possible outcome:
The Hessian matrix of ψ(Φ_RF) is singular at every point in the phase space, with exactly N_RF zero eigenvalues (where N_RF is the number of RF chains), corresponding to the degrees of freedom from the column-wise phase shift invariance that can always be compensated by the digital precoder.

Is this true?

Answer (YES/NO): NO